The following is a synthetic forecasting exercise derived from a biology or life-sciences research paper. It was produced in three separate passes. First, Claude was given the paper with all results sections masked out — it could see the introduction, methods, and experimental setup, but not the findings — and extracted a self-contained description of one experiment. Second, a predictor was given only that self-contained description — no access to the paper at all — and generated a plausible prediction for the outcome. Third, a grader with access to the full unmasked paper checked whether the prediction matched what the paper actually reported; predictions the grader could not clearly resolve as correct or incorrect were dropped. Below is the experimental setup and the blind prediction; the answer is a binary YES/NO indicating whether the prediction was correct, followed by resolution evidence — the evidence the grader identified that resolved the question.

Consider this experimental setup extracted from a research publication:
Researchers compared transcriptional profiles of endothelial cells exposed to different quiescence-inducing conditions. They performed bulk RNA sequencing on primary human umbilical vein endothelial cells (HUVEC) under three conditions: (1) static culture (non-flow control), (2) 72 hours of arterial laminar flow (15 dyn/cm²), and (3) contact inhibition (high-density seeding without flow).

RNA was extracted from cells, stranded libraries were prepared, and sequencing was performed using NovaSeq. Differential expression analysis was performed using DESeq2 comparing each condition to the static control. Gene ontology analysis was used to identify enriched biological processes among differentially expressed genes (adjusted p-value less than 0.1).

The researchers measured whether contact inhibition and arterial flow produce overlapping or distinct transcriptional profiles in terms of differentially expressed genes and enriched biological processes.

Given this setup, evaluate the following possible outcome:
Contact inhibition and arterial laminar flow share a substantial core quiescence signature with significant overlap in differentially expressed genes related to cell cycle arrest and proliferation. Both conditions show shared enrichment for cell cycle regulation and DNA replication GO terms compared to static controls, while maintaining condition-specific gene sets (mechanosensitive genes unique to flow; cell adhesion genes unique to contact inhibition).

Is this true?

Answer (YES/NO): NO